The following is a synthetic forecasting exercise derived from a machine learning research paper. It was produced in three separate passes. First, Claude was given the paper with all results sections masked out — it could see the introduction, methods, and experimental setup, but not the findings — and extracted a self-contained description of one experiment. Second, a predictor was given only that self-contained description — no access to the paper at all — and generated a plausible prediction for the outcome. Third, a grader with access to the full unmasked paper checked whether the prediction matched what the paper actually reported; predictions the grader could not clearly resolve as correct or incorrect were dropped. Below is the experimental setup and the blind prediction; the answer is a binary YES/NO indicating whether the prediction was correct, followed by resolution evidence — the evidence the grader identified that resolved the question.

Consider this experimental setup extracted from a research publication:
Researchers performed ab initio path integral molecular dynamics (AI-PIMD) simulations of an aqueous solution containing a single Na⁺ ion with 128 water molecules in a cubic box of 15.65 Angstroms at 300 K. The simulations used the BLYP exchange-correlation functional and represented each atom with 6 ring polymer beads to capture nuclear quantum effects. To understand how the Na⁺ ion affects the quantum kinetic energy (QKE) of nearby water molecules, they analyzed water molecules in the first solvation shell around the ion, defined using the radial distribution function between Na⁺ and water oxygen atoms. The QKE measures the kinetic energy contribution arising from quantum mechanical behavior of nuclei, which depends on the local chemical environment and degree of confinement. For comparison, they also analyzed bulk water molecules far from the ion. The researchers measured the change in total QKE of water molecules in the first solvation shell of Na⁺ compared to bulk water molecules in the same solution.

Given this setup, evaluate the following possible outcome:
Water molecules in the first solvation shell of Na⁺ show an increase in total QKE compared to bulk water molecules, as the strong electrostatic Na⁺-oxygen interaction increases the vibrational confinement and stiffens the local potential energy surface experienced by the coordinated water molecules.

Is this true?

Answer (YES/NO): YES